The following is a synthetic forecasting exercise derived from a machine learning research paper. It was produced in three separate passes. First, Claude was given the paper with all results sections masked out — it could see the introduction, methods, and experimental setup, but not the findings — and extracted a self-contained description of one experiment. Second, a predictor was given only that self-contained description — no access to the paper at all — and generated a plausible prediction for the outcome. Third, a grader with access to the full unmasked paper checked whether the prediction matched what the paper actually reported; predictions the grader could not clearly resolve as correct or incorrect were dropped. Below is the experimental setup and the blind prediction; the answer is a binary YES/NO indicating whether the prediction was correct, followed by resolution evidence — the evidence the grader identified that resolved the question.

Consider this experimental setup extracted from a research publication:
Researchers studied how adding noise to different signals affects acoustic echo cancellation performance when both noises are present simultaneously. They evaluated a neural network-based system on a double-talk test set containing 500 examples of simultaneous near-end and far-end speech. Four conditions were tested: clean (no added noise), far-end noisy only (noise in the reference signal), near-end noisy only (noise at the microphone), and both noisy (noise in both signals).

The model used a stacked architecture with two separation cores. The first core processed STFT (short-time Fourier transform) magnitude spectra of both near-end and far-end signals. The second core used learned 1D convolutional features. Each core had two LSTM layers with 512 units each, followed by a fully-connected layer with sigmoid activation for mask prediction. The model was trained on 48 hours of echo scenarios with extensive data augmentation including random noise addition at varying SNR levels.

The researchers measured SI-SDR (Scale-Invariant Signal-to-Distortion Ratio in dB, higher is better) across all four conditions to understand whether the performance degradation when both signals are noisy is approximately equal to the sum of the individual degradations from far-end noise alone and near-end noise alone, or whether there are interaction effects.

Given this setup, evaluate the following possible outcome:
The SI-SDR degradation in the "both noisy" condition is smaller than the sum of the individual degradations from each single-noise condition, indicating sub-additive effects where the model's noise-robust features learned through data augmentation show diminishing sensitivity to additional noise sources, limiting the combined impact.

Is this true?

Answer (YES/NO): NO